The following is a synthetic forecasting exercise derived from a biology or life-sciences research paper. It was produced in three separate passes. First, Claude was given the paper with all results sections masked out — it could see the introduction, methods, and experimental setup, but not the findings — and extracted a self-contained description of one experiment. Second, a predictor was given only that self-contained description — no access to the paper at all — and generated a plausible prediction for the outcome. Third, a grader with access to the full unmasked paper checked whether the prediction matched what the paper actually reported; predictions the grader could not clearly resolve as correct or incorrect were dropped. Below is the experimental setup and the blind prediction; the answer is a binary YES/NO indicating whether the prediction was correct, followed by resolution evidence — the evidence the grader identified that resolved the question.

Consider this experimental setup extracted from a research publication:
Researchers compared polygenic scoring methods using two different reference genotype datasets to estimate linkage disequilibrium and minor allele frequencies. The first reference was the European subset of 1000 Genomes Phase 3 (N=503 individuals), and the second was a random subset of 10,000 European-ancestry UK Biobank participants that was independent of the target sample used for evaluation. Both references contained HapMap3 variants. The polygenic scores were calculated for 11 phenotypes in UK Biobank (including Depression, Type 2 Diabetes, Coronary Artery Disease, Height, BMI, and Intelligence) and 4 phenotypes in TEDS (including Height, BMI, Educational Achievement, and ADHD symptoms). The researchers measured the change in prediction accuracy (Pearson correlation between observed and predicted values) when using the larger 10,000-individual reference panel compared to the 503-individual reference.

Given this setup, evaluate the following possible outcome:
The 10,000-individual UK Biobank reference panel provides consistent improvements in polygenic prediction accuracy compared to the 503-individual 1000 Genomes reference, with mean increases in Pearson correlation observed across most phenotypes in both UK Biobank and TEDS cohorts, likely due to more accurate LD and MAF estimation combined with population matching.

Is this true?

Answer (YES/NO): NO